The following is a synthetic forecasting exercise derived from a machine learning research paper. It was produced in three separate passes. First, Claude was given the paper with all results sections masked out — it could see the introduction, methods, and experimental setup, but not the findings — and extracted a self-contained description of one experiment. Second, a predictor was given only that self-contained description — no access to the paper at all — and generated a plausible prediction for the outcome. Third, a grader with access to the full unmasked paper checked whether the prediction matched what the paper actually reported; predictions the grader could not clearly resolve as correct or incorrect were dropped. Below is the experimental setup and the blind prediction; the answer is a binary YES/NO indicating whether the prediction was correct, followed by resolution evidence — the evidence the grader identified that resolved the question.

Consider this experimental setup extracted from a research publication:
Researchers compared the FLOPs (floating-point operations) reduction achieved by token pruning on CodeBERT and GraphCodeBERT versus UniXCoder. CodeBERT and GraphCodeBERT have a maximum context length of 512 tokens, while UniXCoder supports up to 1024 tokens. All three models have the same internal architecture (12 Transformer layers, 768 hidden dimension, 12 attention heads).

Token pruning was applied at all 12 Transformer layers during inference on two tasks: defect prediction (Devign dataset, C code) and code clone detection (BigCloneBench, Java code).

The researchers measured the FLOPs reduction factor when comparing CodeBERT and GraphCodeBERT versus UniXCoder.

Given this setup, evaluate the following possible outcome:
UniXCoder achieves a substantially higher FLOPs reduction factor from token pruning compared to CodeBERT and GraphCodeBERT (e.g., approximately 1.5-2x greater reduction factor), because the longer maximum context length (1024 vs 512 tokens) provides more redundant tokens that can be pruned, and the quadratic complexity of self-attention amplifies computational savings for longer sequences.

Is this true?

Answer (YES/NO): NO